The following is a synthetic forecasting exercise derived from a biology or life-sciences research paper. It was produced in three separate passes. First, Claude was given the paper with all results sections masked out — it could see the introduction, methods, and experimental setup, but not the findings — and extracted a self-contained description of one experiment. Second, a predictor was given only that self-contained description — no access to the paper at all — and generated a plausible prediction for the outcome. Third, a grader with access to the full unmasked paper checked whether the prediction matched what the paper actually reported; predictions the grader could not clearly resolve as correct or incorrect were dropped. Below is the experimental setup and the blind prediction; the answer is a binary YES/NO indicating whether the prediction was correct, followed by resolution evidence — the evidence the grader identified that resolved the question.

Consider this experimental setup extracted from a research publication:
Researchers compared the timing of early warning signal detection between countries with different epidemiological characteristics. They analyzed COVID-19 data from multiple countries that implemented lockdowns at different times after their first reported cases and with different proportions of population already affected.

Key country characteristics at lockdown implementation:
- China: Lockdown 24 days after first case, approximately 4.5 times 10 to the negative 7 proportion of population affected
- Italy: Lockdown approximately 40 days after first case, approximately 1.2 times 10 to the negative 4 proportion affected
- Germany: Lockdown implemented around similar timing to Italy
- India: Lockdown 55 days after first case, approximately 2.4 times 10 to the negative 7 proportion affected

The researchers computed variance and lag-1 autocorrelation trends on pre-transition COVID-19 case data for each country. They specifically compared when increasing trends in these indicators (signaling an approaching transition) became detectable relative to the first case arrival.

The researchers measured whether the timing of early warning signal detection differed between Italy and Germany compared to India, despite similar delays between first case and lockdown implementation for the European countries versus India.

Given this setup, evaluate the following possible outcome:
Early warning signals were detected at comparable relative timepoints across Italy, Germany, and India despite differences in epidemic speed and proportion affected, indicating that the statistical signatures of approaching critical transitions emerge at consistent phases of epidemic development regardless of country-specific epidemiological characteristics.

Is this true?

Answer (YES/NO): NO